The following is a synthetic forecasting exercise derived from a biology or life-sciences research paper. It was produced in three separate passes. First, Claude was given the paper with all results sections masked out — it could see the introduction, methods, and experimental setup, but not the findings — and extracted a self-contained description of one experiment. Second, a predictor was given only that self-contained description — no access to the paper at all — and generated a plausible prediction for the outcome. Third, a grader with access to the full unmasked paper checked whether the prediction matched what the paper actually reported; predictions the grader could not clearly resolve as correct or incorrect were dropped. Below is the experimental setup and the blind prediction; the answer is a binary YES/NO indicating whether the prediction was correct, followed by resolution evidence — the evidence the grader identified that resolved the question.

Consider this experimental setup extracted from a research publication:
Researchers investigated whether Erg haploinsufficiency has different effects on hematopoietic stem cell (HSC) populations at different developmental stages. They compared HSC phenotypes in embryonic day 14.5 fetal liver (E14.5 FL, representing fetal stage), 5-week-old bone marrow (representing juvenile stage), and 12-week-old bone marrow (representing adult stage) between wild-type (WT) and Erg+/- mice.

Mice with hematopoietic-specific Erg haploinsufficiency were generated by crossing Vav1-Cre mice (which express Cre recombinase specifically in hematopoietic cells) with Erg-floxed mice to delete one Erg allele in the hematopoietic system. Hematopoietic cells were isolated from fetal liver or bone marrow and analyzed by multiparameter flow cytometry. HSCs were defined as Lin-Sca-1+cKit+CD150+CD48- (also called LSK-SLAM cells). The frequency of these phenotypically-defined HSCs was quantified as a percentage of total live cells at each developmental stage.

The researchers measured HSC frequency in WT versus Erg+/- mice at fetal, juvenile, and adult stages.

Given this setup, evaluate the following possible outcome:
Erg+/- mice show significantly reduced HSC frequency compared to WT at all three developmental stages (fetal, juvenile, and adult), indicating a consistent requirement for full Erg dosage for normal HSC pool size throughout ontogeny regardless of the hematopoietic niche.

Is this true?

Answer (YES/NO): NO